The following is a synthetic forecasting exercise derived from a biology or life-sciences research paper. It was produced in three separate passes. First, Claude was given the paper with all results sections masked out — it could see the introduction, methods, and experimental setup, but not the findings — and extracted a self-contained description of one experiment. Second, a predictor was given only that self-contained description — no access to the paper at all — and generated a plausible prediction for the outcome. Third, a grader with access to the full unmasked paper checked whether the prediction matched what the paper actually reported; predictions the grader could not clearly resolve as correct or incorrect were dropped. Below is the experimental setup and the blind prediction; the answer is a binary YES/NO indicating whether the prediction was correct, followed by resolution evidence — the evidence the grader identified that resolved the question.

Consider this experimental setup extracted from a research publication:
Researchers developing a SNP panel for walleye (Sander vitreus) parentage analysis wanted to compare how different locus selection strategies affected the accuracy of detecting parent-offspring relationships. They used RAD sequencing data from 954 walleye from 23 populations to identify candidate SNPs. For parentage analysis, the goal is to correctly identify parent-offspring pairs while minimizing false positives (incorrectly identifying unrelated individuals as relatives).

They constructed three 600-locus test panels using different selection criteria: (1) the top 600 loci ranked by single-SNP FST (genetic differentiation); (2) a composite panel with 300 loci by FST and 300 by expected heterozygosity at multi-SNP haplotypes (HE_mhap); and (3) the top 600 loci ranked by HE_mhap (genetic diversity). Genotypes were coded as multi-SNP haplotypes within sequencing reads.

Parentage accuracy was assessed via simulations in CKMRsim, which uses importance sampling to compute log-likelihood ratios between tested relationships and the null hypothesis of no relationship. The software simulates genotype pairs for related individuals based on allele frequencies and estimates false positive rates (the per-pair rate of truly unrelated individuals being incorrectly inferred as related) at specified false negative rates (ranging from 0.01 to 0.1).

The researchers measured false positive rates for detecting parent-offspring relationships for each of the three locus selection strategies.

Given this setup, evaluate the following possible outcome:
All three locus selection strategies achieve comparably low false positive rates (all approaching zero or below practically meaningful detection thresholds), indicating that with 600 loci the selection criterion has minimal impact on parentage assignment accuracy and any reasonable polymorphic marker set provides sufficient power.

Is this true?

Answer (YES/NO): NO